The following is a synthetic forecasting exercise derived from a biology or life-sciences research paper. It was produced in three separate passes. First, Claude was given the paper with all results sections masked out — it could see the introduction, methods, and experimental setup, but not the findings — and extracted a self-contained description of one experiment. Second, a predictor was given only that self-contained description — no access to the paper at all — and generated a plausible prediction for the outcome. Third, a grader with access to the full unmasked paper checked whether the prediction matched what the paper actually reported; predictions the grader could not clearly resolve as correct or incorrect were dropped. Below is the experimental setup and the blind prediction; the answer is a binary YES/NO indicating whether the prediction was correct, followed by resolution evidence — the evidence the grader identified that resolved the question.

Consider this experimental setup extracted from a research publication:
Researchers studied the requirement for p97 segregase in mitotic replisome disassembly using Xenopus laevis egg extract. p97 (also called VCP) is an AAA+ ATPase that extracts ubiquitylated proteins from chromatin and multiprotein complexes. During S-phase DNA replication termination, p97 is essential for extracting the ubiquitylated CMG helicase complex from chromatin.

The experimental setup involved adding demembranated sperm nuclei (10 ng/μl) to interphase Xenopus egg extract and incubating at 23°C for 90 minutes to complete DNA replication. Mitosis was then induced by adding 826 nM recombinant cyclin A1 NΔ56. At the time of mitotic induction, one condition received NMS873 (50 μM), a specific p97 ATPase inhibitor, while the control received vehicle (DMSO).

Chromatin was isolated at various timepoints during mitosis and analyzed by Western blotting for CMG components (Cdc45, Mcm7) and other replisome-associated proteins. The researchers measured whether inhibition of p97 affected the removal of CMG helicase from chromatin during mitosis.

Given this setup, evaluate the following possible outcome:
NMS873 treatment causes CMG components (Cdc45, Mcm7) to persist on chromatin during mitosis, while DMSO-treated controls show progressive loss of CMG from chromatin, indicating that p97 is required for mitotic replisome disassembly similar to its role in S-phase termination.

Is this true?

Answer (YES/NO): YES